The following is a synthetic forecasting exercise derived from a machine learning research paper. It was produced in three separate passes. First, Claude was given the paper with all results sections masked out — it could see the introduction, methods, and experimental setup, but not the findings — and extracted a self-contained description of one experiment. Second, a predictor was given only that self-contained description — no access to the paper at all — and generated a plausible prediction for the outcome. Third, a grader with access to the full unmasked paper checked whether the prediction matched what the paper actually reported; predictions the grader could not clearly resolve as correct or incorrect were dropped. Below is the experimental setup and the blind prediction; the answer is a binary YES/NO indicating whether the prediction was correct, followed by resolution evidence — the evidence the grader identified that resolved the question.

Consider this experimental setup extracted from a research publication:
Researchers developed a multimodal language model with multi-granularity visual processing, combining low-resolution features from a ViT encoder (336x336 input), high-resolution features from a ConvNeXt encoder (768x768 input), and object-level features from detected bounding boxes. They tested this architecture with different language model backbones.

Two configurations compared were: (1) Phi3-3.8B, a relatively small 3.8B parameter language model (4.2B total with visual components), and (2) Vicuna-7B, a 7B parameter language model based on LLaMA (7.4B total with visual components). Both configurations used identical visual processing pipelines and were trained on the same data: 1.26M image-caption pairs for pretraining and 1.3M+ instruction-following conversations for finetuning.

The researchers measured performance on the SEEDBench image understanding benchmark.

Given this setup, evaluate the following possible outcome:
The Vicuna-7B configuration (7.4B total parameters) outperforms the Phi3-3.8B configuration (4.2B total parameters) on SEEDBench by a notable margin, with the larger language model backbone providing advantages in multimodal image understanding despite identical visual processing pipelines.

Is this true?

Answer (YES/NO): NO